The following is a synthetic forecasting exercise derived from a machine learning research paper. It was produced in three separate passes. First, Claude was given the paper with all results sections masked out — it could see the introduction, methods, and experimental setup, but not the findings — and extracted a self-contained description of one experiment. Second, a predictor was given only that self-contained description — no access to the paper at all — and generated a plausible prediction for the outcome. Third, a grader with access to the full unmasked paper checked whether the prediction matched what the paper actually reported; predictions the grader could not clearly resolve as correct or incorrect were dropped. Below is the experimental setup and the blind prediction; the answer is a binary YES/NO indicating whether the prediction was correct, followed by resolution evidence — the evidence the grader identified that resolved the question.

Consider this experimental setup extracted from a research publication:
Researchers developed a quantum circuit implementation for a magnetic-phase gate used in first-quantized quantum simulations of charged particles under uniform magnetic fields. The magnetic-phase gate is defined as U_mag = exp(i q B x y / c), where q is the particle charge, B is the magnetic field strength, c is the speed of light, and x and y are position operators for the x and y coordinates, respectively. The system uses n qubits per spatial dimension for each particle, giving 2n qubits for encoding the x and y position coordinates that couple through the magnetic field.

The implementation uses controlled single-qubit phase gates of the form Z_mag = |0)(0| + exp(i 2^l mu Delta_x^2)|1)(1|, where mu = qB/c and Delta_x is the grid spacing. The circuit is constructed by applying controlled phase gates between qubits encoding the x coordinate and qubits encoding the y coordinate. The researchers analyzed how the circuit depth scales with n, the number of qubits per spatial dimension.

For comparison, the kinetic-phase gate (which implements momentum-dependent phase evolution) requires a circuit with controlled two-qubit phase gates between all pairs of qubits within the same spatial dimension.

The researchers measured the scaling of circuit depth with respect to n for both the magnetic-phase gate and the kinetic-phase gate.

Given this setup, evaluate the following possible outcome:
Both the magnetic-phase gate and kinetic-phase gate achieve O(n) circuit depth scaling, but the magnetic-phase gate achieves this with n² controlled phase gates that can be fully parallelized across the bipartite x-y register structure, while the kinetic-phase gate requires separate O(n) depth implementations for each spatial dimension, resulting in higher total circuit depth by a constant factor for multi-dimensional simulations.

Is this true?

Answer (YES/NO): NO